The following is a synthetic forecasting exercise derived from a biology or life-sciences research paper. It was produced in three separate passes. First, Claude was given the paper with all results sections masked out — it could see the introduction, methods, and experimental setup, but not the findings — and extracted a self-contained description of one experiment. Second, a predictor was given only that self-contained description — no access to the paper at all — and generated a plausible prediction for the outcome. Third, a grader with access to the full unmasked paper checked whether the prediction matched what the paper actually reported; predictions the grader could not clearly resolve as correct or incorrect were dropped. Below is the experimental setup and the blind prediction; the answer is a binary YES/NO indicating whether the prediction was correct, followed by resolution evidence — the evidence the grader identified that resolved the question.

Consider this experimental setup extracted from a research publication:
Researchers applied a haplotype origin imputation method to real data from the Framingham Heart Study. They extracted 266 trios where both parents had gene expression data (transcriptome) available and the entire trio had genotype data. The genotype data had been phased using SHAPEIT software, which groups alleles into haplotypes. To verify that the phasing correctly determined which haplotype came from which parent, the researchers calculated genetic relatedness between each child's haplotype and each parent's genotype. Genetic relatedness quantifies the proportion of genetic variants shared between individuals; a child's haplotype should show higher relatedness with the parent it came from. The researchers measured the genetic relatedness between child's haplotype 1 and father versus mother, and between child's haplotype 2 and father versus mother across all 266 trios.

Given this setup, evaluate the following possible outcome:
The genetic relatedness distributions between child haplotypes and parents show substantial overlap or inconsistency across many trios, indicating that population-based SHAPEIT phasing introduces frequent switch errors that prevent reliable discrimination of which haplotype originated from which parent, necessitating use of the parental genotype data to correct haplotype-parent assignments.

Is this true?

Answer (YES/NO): NO